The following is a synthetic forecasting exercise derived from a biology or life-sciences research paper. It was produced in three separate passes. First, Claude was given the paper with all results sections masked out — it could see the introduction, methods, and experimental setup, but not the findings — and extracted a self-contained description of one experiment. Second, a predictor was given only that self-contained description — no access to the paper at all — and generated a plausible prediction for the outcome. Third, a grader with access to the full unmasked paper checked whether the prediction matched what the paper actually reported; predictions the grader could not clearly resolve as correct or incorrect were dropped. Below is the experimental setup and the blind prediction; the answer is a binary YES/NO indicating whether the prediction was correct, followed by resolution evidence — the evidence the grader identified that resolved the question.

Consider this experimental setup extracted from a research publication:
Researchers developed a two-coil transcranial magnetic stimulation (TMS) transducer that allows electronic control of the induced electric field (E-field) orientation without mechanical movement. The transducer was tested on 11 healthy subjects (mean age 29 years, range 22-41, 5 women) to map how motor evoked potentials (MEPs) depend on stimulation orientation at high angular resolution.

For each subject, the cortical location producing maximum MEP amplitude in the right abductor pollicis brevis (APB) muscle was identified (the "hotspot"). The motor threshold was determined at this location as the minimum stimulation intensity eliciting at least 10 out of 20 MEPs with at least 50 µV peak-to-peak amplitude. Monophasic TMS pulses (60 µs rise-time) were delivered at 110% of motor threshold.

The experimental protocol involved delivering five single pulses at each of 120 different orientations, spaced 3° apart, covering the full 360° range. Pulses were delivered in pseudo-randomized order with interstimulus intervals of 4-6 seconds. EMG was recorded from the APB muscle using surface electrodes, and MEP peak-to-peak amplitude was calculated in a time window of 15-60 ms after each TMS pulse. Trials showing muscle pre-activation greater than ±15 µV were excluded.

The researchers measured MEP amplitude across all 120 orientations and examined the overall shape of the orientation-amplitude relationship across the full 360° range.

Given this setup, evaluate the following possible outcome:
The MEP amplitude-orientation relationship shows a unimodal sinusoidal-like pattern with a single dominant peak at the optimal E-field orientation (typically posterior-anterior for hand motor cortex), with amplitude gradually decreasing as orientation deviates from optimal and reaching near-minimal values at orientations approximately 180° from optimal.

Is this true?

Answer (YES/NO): NO